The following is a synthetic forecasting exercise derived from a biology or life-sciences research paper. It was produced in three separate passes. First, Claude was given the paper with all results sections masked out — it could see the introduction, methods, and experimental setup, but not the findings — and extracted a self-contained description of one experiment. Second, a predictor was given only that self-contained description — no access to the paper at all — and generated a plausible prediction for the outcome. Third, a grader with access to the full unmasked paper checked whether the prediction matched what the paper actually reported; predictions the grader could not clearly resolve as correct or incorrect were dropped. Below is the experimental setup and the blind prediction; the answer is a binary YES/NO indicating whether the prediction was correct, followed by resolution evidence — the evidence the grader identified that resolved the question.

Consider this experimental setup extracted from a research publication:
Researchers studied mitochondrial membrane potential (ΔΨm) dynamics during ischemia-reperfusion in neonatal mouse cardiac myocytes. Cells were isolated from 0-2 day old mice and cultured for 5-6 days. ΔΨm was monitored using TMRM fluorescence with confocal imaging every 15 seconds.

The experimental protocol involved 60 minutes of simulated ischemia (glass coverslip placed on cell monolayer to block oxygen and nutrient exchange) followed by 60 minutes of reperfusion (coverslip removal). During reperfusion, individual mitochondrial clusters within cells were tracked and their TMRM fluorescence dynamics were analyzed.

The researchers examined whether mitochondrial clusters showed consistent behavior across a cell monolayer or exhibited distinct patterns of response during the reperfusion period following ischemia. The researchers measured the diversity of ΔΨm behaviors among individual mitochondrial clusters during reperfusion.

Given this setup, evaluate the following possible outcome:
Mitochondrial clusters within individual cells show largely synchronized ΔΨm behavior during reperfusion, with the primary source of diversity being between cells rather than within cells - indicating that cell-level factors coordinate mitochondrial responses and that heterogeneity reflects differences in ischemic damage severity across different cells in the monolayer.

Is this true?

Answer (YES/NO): NO